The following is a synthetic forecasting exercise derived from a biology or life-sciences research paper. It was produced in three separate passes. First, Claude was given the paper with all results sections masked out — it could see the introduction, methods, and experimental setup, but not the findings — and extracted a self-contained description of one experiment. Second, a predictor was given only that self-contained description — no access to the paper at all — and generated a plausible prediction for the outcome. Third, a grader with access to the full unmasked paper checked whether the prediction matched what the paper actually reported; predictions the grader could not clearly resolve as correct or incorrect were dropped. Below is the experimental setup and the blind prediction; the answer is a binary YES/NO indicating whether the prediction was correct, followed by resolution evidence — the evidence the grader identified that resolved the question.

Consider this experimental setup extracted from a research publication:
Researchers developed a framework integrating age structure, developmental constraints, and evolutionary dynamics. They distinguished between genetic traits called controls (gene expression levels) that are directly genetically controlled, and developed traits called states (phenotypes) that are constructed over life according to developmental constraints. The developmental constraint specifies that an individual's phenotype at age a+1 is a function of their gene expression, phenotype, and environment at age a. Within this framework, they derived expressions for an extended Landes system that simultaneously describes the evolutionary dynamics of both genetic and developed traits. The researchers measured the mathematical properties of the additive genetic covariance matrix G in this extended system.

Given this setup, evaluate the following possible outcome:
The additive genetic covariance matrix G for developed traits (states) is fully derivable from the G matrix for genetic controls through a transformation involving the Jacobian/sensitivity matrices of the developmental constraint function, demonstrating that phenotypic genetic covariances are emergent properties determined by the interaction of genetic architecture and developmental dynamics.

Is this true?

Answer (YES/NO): YES